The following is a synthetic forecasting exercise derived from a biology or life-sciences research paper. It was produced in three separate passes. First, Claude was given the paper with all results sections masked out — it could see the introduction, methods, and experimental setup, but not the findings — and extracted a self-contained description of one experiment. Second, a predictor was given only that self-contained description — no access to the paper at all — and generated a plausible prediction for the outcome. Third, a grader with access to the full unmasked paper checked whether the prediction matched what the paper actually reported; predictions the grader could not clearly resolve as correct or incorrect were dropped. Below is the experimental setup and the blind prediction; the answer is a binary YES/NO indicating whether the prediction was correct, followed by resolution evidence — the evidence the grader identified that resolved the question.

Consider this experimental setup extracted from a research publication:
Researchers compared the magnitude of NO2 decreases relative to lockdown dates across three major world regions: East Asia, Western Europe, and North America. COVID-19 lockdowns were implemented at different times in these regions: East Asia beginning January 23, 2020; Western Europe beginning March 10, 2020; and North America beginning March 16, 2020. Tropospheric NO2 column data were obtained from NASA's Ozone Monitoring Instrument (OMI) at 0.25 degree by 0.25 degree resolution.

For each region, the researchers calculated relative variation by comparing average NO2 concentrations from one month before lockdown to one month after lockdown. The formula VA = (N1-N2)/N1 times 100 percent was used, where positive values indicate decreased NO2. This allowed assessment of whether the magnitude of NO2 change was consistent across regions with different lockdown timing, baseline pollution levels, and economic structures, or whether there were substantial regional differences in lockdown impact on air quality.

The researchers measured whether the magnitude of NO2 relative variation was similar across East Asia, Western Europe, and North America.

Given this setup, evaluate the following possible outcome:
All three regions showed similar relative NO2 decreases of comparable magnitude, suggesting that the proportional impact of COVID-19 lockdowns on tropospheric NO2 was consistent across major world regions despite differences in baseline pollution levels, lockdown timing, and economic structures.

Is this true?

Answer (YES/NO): NO